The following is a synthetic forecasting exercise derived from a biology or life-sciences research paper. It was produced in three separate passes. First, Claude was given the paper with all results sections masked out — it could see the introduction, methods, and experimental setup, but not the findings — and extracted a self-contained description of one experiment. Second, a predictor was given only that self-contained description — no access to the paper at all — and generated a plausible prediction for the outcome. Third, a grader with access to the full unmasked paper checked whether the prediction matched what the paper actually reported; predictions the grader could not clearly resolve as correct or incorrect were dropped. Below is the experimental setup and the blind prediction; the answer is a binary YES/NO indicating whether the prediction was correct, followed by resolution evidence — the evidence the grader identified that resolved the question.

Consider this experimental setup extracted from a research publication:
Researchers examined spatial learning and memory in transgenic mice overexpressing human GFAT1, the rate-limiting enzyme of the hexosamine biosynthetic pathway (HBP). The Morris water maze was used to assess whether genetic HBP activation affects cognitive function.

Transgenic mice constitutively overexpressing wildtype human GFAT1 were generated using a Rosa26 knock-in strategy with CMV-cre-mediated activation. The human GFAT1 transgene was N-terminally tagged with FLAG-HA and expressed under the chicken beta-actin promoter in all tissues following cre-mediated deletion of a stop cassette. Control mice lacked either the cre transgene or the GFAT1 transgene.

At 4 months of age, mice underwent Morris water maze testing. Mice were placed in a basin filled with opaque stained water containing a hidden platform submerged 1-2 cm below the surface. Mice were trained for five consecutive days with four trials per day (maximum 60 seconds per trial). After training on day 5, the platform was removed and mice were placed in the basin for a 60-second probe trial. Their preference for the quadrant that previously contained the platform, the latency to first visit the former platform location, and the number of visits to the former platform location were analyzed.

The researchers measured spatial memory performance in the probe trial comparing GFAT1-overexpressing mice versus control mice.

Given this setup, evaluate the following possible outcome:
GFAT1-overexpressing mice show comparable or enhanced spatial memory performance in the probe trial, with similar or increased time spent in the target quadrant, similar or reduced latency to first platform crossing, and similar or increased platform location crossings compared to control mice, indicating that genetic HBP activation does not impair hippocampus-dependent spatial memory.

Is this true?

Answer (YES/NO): YES